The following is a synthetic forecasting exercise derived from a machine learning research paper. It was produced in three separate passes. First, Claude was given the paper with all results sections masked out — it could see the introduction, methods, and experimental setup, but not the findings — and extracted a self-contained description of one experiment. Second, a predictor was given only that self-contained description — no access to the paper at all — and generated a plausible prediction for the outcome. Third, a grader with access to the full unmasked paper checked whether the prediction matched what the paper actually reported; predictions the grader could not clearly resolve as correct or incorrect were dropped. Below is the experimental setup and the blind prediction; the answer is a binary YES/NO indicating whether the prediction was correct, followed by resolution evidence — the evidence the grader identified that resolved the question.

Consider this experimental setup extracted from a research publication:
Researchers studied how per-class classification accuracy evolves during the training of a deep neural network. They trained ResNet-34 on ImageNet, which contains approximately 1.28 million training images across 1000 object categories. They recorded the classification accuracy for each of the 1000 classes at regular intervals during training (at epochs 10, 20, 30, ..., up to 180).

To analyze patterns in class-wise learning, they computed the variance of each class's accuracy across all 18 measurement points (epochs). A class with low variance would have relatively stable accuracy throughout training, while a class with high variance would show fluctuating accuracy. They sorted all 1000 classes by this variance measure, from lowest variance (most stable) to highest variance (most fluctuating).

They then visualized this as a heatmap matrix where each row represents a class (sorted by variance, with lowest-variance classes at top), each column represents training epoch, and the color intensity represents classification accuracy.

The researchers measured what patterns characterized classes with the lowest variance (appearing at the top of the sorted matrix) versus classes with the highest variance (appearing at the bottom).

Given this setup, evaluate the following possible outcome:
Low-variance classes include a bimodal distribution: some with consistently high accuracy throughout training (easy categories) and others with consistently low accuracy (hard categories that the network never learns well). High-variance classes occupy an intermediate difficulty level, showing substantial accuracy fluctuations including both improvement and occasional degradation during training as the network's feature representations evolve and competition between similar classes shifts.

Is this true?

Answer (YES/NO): NO